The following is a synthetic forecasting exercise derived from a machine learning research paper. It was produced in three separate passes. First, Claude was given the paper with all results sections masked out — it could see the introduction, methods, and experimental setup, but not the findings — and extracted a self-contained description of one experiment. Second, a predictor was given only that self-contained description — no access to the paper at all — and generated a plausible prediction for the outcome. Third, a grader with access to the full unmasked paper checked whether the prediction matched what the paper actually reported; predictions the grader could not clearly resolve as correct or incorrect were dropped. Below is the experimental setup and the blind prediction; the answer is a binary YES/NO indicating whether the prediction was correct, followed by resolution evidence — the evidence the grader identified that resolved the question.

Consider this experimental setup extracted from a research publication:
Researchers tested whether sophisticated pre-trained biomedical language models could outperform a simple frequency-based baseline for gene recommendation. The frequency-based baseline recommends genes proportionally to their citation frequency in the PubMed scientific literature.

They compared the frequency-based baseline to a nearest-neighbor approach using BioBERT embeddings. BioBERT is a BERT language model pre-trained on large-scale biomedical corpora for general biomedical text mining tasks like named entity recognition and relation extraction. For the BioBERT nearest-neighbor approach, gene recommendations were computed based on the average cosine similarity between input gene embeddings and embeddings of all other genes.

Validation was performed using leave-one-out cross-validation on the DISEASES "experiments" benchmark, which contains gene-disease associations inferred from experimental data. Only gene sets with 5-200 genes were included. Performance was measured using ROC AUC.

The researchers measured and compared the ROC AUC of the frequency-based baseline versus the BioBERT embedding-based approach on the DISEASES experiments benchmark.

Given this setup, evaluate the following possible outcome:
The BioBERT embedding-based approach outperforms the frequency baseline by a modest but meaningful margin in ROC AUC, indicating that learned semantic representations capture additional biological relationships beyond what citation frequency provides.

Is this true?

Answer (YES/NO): NO